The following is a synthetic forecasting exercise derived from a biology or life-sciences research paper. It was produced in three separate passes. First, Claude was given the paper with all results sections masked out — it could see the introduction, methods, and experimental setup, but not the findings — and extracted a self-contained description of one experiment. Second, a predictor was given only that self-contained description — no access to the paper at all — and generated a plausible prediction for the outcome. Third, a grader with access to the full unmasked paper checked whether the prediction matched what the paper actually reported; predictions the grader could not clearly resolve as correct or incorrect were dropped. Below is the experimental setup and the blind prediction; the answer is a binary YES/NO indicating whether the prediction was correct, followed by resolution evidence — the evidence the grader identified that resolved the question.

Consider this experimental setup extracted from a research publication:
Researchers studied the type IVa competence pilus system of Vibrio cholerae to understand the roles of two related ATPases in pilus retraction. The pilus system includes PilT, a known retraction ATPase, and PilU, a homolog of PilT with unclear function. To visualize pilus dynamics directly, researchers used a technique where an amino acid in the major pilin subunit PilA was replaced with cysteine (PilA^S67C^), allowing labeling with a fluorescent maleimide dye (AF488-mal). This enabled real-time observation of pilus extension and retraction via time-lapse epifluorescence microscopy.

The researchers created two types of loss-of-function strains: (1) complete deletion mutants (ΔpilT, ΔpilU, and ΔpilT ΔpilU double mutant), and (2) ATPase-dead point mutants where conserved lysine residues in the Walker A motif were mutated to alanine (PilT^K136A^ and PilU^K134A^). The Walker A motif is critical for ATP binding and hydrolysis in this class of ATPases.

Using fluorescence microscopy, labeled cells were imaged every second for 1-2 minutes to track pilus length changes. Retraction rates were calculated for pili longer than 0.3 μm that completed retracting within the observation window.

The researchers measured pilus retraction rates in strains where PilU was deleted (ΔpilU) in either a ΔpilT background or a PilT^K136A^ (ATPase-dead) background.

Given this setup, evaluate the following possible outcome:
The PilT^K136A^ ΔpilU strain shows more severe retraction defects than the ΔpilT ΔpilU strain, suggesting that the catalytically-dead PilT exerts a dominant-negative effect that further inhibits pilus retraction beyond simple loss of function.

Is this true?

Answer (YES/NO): NO